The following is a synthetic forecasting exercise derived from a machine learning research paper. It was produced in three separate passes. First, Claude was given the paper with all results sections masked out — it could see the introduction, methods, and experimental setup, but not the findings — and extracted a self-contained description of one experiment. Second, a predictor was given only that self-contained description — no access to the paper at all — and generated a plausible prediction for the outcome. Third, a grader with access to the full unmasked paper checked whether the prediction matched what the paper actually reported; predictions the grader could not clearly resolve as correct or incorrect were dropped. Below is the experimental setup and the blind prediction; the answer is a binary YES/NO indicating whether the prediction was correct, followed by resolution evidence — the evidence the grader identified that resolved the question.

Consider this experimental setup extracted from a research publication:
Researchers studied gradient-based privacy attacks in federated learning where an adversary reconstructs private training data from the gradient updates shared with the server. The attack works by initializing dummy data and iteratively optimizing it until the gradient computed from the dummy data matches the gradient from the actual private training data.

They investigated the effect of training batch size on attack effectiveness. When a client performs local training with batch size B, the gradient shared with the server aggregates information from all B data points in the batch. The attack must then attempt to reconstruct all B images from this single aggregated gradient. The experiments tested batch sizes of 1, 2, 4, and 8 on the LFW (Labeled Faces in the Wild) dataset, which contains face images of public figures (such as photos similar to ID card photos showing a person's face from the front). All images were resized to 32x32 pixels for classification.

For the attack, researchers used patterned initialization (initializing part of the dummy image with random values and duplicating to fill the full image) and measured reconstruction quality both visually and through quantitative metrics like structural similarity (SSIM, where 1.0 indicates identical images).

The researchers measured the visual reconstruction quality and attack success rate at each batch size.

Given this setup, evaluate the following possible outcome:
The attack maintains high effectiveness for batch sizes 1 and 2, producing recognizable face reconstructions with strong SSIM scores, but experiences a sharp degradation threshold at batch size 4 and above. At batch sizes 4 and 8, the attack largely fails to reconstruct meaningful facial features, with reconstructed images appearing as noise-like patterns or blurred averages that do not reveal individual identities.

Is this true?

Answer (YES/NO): NO